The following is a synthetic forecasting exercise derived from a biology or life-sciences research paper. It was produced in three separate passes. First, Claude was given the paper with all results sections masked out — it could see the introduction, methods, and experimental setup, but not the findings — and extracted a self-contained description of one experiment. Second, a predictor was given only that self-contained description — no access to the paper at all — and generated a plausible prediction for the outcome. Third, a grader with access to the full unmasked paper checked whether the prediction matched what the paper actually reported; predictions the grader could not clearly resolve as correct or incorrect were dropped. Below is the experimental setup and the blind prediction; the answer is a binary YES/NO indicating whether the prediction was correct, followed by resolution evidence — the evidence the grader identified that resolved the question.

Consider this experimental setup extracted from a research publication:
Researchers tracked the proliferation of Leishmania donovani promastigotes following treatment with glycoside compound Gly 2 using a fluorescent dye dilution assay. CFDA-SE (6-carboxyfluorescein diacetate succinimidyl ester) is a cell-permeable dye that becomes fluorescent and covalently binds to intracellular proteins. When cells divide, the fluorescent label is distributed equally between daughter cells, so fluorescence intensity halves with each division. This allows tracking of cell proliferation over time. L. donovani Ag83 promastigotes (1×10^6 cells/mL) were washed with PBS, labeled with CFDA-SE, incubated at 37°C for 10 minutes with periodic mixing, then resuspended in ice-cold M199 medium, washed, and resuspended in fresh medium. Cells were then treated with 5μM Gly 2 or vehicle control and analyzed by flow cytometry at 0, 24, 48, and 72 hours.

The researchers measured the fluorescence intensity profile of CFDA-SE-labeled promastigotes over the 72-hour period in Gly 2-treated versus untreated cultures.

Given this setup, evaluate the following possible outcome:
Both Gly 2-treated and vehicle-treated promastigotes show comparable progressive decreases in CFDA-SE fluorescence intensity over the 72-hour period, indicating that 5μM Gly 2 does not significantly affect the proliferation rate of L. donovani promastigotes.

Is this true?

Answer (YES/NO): NO